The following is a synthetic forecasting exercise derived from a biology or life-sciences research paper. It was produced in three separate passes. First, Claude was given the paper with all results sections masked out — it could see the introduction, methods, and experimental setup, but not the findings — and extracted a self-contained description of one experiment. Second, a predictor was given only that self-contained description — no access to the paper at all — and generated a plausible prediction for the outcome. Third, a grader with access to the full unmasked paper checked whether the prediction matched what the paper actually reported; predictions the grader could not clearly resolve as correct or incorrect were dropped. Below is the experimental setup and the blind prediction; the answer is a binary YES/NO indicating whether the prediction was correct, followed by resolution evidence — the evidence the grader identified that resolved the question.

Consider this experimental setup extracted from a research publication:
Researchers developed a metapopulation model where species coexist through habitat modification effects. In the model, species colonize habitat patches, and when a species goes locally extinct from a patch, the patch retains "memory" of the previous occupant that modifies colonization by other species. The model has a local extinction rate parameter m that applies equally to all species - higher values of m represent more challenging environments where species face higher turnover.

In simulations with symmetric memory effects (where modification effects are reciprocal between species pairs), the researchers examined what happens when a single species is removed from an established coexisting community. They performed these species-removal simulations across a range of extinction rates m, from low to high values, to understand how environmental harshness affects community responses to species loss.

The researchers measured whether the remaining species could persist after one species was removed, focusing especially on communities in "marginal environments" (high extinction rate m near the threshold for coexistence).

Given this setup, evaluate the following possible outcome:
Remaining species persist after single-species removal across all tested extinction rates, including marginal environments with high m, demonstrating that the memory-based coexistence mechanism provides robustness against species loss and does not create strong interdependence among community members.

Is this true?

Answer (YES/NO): NO